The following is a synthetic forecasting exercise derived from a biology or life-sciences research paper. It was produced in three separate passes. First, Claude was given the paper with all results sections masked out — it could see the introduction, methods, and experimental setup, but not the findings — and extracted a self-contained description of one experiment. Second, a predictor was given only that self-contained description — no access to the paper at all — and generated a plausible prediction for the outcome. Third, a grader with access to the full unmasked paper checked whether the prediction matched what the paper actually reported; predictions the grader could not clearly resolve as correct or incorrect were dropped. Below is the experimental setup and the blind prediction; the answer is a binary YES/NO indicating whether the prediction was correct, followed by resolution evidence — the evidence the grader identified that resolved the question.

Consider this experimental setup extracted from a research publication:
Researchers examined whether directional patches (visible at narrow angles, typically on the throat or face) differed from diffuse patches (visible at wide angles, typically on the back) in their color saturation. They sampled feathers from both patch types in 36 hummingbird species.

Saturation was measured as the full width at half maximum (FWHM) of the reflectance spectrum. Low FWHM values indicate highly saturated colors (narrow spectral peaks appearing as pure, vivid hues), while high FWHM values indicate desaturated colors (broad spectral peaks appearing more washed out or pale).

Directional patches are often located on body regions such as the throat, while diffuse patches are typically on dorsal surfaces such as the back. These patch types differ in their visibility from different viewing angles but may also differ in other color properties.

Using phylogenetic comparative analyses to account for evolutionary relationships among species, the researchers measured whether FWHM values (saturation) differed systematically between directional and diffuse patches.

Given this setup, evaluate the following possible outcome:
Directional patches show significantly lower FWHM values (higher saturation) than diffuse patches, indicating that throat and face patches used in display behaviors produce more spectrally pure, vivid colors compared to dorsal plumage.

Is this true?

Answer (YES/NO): NO